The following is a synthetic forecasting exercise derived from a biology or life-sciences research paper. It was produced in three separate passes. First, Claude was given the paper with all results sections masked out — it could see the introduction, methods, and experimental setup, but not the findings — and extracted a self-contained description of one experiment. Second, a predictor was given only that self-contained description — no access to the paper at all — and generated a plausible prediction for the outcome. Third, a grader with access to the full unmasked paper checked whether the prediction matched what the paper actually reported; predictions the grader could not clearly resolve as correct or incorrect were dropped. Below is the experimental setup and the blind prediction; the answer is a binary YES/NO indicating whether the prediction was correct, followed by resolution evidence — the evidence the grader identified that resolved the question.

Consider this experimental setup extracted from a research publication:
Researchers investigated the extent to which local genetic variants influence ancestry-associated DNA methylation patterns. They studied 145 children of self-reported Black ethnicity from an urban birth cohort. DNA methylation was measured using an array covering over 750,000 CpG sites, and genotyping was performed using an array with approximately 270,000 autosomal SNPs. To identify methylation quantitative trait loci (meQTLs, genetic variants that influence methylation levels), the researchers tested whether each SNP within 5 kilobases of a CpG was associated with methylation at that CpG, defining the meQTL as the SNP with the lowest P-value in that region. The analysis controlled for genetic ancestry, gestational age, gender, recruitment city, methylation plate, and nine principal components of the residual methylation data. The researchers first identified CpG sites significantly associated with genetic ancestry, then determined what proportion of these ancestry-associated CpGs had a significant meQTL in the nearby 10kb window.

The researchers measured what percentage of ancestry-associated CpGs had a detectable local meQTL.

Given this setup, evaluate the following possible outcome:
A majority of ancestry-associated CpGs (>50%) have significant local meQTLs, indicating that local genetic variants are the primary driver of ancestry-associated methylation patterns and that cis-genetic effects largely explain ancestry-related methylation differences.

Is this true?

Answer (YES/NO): YES